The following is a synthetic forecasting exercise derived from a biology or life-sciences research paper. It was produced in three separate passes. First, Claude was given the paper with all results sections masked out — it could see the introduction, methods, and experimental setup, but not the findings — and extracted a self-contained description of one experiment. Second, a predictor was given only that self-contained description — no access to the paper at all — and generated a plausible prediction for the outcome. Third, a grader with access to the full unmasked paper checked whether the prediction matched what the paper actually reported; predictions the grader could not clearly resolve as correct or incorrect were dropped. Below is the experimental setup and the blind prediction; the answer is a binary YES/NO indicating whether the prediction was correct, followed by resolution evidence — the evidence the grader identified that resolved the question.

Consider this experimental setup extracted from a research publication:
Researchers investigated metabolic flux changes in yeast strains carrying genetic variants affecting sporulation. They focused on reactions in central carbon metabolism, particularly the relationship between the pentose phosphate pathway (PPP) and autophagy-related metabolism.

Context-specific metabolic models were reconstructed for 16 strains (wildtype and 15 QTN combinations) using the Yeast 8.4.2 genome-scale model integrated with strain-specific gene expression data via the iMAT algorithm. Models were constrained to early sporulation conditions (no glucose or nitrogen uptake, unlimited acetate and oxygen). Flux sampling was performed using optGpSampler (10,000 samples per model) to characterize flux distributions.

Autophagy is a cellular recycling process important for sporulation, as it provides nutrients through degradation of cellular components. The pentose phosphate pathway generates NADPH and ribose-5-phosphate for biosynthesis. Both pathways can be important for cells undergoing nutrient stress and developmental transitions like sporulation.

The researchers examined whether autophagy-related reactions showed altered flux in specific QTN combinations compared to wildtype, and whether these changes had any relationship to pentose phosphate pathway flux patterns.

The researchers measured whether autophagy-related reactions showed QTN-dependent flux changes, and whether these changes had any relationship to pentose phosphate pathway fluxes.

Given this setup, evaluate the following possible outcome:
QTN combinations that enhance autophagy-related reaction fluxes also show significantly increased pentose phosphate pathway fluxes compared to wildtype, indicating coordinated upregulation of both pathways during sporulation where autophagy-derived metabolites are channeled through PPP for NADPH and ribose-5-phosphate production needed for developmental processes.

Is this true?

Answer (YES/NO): NO